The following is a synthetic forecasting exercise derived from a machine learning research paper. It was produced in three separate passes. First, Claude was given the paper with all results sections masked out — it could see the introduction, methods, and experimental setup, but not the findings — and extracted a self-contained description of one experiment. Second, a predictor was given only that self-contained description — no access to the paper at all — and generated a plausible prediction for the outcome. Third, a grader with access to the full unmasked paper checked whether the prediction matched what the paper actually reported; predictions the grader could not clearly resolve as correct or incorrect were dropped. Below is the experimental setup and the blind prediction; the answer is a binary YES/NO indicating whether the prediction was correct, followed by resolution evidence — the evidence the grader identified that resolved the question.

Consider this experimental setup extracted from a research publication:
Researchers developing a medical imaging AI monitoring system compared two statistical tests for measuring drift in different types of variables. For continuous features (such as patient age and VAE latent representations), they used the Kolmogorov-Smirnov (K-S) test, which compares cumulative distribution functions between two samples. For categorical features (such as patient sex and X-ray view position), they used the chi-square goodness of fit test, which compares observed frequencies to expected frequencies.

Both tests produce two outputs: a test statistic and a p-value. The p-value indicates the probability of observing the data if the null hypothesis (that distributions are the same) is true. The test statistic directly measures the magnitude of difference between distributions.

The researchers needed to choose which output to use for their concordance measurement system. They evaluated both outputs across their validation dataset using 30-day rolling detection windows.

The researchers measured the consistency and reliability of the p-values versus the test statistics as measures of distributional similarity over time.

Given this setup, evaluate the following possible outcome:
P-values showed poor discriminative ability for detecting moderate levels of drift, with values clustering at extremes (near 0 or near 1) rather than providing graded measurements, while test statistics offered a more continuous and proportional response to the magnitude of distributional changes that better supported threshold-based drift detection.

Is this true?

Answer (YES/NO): NO